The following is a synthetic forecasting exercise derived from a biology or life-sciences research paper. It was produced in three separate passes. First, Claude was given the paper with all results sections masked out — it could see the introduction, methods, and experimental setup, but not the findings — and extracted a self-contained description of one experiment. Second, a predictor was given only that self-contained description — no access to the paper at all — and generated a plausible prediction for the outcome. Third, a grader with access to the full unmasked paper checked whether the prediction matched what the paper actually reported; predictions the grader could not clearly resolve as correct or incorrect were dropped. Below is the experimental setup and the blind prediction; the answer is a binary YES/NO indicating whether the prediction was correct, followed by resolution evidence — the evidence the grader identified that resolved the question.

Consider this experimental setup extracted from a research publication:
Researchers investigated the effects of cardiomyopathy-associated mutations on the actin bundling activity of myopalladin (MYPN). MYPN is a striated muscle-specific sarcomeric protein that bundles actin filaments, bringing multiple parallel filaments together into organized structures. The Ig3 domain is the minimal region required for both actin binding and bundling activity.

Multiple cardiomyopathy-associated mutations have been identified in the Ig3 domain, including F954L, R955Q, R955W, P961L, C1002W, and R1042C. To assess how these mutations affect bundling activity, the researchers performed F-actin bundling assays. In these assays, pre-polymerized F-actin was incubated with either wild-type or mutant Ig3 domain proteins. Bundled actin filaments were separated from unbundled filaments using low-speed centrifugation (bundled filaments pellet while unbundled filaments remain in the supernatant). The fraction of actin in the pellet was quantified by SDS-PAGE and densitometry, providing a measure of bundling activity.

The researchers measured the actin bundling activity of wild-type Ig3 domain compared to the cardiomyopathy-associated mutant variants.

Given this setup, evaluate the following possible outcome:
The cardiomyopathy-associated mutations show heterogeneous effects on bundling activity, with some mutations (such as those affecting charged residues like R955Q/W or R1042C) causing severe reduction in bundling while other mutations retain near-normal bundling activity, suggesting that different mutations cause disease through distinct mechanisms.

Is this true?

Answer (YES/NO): NO